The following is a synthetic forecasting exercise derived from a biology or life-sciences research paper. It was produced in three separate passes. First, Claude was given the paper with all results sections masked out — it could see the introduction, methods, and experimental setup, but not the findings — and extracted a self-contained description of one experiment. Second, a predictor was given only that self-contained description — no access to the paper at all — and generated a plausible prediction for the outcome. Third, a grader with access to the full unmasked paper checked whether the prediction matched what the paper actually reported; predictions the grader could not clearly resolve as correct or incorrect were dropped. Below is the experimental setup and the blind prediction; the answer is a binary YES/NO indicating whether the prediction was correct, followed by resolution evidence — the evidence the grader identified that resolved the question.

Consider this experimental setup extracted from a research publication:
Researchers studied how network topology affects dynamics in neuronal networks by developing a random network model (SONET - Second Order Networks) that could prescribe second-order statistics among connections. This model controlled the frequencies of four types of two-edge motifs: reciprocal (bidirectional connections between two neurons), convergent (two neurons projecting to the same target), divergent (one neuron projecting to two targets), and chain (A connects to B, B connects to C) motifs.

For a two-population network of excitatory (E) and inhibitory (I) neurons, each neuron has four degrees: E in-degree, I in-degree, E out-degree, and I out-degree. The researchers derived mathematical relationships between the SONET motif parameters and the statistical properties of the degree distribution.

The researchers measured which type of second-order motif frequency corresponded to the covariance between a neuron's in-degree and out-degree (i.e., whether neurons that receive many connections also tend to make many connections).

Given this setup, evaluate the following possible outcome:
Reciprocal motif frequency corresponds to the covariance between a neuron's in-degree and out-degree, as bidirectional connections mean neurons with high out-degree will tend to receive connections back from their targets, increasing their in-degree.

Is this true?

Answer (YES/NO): NO